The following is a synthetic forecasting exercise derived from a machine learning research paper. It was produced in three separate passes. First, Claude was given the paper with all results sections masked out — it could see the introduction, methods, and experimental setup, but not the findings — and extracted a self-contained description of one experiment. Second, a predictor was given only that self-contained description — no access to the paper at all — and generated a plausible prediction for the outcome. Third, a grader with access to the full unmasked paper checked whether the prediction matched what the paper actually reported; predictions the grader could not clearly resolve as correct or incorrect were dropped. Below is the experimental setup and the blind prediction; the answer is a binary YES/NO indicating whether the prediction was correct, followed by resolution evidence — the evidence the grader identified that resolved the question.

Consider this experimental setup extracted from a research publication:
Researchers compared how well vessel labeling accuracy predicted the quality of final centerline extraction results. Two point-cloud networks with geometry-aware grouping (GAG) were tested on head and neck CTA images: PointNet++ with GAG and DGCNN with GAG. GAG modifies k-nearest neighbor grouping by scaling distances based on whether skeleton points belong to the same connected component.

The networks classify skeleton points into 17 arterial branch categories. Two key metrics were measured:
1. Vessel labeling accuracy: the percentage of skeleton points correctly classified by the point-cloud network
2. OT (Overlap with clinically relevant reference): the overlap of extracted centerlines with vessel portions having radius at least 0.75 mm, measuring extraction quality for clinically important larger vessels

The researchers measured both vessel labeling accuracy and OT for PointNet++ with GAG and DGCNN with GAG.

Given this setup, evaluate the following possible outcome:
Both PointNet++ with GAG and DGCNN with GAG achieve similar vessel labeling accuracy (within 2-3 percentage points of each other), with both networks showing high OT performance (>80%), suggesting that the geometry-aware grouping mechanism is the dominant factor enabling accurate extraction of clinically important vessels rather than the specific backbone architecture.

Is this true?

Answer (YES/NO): YES